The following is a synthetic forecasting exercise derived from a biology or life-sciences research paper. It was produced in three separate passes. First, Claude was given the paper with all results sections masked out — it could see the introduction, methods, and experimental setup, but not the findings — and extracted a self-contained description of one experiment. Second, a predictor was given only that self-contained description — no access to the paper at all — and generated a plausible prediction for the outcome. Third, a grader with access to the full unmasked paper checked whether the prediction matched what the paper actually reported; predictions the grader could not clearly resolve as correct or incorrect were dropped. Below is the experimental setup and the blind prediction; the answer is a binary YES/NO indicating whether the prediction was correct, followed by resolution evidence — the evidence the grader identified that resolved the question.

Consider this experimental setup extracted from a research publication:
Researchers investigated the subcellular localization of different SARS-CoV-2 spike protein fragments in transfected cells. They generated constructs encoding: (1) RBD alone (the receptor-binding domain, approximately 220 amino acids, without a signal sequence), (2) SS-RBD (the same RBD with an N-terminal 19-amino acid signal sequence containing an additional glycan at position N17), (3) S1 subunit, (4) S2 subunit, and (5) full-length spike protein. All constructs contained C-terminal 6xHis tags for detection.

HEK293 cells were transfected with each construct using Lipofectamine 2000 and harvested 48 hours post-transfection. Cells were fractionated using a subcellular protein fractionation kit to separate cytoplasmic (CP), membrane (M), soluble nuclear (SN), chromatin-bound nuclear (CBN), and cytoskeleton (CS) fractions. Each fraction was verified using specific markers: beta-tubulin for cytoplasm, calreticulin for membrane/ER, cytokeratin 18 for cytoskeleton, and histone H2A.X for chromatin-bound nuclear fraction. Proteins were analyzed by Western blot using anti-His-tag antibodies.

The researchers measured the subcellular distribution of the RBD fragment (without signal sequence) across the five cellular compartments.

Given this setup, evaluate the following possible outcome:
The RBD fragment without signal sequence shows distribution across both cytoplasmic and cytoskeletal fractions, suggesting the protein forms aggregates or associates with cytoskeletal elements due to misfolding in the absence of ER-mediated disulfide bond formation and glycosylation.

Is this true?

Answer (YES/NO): NO